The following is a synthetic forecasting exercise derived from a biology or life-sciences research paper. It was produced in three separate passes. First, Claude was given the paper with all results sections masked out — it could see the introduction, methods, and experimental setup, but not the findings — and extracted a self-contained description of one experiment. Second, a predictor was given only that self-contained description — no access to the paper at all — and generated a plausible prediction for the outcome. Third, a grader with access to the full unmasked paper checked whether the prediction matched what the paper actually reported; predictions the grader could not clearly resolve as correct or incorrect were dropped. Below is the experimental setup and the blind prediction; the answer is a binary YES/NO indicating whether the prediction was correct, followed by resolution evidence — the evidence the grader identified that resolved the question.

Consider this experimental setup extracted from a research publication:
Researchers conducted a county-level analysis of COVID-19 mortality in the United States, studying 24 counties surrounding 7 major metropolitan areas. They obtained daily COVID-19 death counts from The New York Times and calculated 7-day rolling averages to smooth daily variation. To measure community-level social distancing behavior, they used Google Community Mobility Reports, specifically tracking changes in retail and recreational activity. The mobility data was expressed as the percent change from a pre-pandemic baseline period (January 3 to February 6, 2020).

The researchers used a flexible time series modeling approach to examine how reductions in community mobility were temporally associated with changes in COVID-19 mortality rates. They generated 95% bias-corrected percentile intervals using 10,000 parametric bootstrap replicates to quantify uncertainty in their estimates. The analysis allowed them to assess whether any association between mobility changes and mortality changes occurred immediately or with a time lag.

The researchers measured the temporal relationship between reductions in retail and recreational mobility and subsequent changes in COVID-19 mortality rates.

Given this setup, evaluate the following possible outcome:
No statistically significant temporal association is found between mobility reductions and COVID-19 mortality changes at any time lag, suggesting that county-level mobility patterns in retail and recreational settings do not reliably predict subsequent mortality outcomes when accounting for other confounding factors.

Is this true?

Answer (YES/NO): NO